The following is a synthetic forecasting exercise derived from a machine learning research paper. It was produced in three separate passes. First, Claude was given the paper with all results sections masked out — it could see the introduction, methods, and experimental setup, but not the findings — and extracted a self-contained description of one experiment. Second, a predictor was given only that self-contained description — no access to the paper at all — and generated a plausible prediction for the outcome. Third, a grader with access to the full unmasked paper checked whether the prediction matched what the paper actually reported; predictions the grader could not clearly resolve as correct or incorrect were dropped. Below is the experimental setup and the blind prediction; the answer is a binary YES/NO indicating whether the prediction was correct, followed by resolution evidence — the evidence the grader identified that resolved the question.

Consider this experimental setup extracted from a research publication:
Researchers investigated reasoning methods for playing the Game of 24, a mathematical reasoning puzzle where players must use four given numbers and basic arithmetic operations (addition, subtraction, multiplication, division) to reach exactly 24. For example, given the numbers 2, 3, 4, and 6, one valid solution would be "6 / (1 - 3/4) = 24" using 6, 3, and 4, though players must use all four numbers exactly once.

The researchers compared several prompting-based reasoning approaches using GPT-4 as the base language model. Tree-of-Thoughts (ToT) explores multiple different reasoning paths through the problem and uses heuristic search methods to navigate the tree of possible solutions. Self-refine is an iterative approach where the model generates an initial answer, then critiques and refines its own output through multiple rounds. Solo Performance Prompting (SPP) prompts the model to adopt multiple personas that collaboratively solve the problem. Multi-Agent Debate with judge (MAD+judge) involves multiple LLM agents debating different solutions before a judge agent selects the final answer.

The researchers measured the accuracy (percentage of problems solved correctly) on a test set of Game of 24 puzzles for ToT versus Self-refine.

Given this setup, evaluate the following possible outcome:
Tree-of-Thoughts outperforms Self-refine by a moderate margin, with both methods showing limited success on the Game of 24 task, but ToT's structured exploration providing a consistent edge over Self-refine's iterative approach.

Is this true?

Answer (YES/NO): NO